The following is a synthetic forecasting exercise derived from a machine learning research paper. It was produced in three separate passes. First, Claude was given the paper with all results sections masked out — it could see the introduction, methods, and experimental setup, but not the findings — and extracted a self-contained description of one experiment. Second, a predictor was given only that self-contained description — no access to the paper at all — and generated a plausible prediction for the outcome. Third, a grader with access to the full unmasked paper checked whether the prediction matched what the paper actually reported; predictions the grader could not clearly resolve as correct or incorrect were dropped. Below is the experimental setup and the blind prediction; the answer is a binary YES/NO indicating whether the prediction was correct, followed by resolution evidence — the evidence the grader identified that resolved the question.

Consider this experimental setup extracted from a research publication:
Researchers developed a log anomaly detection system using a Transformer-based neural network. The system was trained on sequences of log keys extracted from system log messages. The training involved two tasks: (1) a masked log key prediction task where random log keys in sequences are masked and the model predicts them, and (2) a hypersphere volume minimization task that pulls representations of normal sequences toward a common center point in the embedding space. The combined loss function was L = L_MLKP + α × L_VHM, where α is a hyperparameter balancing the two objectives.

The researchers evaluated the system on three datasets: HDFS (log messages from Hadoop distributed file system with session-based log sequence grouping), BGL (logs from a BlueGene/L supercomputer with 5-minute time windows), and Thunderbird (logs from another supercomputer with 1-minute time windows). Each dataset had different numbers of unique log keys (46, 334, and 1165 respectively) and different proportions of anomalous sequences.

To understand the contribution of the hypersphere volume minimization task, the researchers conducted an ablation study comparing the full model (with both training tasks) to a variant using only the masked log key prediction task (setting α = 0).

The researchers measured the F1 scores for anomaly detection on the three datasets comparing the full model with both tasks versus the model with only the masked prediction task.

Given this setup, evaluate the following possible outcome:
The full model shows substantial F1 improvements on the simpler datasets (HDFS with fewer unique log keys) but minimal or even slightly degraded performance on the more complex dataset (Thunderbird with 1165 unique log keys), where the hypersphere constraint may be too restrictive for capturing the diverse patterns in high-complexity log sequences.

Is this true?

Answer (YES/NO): NO